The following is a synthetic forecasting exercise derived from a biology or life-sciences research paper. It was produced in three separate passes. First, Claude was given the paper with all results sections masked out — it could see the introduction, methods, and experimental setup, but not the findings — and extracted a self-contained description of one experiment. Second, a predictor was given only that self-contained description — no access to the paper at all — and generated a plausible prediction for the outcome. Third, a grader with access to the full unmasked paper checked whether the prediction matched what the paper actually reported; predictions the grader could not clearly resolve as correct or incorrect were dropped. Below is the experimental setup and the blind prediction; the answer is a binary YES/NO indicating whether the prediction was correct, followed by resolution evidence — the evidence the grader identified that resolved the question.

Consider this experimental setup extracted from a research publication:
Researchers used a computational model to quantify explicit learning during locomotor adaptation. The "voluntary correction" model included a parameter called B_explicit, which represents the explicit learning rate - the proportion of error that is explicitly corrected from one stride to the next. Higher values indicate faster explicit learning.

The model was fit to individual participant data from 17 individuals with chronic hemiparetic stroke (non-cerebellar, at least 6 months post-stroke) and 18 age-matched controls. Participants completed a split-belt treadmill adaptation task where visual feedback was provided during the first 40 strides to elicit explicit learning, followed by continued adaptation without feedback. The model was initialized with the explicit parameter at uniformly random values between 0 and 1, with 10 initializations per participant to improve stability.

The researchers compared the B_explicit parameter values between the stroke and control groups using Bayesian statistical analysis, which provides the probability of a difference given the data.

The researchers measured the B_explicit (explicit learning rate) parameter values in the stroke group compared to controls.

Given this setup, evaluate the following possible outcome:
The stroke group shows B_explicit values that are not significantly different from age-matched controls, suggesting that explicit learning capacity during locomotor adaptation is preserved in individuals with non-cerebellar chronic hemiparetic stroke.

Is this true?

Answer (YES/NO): NO